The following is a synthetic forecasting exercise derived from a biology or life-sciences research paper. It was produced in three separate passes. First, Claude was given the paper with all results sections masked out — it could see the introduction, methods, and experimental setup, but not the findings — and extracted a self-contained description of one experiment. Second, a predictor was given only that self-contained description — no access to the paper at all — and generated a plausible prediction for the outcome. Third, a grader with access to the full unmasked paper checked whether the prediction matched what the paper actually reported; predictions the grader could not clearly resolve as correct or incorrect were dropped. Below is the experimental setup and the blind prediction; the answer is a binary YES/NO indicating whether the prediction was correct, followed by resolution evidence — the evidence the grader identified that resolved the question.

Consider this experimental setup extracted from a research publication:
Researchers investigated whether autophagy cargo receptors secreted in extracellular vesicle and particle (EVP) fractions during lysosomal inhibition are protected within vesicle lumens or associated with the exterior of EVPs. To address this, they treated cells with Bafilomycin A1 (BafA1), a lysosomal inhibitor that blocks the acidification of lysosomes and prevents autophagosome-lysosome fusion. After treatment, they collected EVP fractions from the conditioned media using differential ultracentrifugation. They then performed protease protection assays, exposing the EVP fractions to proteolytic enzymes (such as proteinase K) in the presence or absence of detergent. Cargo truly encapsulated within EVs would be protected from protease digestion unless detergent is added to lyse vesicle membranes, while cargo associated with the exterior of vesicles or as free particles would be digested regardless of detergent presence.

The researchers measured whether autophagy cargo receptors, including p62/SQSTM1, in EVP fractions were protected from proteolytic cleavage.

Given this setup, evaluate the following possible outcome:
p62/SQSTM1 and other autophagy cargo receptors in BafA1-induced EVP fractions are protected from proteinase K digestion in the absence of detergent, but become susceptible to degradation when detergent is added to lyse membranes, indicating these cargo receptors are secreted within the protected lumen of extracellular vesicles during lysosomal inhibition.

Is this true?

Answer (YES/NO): NO